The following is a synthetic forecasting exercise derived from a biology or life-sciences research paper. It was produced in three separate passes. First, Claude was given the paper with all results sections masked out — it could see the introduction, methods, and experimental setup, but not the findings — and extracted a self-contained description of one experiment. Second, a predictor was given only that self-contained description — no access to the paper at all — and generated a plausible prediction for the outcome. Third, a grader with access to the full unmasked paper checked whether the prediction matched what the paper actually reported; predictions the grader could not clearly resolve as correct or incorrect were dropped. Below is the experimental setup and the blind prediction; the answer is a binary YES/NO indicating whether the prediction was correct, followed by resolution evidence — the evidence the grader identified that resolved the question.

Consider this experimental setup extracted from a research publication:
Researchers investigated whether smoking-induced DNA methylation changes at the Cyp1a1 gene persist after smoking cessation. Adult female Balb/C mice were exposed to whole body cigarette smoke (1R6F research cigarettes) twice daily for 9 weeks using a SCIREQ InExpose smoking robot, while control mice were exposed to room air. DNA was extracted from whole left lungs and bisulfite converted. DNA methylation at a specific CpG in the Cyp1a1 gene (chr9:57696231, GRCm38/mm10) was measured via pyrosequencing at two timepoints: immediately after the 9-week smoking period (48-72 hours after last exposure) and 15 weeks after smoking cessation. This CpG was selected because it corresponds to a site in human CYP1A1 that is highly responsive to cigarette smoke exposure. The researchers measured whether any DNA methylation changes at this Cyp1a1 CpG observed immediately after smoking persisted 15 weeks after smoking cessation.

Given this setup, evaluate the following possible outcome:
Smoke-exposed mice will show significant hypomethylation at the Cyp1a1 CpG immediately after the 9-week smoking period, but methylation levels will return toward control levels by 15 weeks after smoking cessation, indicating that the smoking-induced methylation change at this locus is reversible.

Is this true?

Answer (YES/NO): NO